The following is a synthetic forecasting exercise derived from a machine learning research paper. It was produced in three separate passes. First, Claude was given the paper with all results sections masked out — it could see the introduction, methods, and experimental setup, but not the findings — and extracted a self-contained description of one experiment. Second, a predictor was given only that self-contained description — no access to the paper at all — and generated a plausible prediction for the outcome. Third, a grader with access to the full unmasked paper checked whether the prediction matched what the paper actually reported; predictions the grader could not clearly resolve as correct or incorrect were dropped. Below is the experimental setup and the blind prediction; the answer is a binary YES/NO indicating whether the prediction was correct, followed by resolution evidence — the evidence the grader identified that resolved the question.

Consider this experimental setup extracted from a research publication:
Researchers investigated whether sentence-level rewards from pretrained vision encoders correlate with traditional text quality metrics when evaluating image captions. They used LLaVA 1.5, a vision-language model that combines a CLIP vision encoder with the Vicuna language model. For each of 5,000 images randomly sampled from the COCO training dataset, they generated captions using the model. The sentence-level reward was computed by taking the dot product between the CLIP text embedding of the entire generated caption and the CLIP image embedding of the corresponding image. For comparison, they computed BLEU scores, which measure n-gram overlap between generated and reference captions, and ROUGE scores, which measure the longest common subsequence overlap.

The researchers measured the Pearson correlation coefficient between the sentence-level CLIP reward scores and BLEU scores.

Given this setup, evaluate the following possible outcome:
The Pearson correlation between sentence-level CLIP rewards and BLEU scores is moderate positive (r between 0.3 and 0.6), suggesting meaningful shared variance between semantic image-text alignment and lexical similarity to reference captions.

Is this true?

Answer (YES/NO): NO